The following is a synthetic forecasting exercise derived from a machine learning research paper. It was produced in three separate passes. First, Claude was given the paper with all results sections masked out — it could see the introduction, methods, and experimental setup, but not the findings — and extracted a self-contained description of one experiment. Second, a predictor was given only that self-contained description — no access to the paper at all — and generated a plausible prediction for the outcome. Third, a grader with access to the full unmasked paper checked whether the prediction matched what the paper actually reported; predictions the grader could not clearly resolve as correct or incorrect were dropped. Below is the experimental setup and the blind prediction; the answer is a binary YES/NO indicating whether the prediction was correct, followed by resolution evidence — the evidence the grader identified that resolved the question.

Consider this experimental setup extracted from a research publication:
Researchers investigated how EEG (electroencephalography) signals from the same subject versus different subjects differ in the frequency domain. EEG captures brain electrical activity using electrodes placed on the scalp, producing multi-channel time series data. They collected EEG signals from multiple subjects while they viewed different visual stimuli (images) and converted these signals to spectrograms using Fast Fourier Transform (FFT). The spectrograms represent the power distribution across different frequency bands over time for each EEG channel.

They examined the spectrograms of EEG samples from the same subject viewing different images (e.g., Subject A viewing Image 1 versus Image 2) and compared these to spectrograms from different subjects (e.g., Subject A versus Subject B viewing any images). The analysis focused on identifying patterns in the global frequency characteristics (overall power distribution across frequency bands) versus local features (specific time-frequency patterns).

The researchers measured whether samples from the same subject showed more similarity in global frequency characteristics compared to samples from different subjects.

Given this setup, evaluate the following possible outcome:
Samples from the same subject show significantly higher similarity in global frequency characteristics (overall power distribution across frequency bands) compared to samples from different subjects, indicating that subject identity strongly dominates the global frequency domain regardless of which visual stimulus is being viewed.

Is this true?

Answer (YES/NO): YES